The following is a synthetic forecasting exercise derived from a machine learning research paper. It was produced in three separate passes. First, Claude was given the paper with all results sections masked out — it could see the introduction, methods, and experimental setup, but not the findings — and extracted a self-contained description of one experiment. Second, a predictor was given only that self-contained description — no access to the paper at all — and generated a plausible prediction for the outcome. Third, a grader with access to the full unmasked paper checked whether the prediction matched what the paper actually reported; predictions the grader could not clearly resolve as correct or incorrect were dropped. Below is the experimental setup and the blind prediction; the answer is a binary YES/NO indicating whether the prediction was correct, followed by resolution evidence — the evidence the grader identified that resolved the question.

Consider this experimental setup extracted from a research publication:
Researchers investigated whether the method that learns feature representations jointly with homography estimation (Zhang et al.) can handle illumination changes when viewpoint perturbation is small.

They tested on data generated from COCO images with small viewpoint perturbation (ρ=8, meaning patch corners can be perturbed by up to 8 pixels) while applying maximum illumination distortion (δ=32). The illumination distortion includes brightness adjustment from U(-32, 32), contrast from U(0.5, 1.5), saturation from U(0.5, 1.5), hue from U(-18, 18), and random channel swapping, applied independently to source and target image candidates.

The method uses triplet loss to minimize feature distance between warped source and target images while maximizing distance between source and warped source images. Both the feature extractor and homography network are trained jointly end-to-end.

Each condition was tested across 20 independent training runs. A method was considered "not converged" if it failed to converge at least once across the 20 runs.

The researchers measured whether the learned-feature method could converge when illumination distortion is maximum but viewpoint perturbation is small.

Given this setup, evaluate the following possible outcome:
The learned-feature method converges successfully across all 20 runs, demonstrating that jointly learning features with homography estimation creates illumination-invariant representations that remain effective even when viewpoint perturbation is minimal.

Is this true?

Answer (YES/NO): YES